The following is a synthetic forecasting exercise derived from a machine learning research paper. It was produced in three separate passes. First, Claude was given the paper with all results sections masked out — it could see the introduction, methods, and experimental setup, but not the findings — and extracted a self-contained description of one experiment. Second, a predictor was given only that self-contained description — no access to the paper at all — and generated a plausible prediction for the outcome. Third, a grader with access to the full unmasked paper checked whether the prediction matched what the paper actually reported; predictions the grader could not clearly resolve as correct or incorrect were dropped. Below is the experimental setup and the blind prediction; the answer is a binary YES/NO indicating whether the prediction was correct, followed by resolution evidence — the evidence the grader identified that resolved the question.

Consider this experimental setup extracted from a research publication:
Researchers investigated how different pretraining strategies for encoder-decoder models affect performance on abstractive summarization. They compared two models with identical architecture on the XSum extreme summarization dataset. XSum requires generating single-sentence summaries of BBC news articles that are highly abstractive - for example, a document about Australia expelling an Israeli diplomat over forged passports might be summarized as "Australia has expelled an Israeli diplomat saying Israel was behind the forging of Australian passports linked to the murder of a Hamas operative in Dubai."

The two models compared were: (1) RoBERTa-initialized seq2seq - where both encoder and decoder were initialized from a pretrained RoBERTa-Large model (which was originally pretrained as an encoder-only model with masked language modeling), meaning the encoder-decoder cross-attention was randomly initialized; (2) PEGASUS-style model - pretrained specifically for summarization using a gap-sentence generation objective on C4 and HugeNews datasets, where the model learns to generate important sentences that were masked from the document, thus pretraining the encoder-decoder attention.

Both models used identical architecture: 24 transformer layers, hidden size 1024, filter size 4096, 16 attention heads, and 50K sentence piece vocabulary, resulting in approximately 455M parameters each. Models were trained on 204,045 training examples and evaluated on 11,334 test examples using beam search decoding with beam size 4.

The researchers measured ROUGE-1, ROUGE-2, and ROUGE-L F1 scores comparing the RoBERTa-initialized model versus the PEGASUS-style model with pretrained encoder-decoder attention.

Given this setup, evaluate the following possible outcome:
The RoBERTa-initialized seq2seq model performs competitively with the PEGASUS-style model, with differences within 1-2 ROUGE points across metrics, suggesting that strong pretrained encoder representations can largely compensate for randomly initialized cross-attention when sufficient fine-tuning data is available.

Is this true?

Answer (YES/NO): NO